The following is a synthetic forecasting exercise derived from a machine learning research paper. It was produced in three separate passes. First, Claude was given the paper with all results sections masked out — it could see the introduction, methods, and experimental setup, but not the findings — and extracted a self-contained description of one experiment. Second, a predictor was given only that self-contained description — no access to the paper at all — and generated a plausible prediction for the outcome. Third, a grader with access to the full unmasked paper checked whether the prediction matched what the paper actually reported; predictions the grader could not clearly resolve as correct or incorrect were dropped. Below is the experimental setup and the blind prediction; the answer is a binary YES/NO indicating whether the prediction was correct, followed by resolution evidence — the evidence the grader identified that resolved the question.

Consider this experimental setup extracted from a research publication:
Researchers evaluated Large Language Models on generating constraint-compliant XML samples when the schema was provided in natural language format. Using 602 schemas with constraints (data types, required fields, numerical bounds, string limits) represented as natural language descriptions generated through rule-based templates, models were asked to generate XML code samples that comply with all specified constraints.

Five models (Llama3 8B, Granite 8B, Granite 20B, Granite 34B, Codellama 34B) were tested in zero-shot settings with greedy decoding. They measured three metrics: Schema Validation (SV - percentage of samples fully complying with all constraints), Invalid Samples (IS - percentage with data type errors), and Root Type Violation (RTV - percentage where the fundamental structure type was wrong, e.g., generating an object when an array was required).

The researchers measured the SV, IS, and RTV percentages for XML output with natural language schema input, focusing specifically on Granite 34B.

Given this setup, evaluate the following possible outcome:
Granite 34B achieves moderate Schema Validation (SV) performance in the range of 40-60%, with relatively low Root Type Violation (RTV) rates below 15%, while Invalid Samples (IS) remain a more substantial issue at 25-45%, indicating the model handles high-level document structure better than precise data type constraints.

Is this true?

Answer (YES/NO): NO